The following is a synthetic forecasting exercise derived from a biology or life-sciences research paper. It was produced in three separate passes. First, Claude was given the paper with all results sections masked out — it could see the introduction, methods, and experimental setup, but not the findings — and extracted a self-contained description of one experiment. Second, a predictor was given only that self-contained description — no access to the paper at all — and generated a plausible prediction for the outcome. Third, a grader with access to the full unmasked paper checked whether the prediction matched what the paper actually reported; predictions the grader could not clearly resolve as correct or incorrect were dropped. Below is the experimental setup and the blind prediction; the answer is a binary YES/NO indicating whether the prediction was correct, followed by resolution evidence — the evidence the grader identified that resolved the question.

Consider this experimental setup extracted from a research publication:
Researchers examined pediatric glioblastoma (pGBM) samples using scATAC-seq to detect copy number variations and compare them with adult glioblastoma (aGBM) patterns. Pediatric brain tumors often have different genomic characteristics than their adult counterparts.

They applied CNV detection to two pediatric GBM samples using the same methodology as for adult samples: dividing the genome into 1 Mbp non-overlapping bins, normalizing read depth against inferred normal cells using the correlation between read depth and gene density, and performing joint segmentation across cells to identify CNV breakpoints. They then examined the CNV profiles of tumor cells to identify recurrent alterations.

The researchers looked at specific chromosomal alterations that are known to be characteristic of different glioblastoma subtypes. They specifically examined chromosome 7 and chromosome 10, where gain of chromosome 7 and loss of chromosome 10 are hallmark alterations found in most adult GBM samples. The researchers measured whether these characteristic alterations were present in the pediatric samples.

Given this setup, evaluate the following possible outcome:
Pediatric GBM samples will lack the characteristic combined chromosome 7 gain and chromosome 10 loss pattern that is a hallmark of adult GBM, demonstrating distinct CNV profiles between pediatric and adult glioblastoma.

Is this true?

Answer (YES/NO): YES